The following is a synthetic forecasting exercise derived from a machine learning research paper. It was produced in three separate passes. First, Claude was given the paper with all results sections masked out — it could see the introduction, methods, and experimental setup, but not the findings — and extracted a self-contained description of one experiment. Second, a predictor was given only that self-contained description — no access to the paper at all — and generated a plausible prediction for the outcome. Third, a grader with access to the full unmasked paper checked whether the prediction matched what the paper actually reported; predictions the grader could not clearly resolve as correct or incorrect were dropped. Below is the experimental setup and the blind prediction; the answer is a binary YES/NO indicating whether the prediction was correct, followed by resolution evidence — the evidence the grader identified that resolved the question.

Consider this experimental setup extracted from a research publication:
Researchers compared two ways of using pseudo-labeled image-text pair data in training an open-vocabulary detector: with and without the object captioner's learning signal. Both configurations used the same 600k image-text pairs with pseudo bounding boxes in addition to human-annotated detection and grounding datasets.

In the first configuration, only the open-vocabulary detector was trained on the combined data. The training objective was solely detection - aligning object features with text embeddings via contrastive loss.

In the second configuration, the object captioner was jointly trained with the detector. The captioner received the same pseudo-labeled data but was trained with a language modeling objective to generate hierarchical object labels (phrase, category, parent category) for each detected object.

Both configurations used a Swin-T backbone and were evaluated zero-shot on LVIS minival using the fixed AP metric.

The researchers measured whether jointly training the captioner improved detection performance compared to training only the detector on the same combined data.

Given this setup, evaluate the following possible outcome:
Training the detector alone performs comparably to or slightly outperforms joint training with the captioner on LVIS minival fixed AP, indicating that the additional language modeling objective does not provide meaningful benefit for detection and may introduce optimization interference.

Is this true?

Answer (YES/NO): NO